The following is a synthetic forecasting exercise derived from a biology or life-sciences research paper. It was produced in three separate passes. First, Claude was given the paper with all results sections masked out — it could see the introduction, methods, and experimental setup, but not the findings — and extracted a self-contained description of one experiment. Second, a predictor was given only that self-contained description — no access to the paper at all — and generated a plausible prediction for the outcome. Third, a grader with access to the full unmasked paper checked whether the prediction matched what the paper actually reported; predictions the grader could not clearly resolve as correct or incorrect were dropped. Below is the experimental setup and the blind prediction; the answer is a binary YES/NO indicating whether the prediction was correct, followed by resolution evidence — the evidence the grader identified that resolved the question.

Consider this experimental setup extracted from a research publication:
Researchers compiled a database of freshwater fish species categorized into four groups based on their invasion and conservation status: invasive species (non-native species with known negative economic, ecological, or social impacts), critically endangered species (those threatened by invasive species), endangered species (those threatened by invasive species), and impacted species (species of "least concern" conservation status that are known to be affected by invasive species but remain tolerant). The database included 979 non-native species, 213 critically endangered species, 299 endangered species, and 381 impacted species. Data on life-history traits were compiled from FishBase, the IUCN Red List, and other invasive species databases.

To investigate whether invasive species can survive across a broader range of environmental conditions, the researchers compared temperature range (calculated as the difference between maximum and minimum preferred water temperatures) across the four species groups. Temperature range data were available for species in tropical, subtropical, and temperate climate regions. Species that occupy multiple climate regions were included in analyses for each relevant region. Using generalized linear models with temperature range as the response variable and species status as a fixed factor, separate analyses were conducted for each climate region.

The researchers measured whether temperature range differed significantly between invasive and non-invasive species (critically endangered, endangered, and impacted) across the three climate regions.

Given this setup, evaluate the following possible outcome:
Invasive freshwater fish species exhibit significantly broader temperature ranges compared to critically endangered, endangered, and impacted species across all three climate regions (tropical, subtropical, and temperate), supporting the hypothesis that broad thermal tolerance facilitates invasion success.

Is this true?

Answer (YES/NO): NO